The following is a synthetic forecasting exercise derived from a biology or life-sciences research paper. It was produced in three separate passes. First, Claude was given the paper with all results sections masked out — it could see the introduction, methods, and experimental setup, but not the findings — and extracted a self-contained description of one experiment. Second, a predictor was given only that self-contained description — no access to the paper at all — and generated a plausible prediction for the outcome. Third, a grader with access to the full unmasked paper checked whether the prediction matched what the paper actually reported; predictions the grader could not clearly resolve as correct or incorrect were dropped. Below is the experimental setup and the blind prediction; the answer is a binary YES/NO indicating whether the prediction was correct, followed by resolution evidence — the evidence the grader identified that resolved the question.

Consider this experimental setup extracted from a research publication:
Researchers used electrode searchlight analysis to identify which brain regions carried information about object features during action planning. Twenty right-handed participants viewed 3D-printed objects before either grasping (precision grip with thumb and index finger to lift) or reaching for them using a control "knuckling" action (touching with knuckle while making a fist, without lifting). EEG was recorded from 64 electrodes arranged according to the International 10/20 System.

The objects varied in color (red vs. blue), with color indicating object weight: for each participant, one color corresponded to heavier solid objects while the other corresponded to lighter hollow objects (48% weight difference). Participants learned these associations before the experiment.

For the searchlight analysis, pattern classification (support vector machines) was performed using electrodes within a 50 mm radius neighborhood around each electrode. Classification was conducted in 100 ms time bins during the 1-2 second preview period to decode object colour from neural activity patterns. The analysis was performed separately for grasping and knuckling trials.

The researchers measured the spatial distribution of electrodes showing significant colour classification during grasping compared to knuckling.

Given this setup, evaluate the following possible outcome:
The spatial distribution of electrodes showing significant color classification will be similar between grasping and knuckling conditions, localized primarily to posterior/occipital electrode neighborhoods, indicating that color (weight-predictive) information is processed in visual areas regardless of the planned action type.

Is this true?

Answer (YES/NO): NO